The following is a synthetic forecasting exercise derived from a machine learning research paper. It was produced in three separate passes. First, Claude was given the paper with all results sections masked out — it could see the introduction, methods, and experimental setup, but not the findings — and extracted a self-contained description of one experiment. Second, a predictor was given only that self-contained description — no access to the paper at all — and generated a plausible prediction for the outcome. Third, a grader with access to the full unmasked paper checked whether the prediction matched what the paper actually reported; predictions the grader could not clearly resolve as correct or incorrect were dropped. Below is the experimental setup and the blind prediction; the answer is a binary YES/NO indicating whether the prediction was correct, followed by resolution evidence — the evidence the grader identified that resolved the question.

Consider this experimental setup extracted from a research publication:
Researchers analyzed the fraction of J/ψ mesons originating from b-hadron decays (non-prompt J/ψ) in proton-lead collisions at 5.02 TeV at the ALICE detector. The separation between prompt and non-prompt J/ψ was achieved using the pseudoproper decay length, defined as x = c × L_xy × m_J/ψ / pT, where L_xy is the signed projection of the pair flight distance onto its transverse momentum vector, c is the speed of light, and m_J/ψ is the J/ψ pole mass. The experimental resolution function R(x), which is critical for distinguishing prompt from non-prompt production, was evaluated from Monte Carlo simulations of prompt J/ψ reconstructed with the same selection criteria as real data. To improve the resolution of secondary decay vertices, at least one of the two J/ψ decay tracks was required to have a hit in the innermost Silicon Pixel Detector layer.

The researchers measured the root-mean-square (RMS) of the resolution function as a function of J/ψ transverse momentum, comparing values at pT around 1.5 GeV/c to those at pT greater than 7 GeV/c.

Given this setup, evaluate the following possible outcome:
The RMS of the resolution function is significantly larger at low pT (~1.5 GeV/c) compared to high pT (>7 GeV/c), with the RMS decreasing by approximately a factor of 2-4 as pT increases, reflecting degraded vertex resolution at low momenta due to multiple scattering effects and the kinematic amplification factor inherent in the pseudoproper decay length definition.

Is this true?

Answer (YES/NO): YES